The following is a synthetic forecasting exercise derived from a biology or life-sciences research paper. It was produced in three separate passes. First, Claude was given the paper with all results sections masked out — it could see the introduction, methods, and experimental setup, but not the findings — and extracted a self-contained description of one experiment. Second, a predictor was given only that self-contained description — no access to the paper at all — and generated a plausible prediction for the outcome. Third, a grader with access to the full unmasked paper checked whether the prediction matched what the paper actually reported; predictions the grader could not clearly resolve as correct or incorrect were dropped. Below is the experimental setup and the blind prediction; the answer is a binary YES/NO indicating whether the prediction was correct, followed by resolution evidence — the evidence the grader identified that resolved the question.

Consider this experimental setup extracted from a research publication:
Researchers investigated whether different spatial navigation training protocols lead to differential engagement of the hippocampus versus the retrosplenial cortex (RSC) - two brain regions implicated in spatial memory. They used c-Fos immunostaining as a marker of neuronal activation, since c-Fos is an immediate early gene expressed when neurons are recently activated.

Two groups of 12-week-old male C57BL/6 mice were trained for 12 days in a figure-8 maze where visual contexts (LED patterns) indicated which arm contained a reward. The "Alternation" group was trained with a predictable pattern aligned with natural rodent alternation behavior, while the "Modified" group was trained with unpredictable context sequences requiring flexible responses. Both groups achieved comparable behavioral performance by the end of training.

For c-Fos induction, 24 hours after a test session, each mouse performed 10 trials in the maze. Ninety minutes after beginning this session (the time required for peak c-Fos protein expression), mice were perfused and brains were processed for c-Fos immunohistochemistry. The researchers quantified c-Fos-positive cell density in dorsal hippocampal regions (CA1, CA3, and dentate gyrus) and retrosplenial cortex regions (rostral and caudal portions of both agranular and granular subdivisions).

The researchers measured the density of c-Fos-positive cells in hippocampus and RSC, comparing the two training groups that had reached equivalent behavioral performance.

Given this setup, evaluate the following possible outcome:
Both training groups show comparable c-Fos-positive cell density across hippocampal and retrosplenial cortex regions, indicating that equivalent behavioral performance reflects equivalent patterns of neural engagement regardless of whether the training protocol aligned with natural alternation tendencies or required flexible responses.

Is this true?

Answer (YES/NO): NO